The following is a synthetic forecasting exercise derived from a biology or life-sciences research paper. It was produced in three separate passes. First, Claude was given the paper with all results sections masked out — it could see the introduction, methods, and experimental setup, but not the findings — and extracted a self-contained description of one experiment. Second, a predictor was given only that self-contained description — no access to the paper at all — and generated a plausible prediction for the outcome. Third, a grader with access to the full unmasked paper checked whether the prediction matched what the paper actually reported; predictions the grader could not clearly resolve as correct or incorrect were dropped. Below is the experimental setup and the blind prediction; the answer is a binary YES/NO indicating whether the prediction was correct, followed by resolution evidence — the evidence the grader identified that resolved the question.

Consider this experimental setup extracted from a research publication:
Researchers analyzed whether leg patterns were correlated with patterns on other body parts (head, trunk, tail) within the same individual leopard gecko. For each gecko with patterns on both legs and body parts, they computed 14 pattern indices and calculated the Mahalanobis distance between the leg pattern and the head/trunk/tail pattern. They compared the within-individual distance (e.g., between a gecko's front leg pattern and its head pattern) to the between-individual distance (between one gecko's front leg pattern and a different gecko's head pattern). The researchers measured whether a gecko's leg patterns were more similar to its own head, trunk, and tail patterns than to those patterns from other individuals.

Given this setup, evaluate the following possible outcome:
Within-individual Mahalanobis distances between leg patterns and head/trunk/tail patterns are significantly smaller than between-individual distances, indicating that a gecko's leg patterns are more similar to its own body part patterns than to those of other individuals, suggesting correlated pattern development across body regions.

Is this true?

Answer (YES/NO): NO